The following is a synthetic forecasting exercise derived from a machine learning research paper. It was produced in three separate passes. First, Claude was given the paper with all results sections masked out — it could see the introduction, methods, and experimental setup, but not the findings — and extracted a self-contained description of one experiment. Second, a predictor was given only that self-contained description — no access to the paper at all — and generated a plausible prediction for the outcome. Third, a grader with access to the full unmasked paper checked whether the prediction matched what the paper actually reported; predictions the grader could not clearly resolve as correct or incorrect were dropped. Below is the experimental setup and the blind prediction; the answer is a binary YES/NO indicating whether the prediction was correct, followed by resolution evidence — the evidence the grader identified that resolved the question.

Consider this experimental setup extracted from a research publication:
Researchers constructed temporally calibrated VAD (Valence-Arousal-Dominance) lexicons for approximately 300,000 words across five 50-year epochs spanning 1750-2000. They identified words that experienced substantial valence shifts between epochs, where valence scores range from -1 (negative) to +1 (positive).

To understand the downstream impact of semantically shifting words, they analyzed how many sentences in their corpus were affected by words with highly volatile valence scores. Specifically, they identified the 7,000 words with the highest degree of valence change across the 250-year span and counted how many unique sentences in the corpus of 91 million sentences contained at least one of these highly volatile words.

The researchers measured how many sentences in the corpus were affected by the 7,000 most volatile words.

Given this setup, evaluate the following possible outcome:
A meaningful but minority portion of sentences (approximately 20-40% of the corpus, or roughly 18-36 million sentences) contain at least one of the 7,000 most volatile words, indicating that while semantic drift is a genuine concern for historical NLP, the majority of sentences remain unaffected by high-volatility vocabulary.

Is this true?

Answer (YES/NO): NO